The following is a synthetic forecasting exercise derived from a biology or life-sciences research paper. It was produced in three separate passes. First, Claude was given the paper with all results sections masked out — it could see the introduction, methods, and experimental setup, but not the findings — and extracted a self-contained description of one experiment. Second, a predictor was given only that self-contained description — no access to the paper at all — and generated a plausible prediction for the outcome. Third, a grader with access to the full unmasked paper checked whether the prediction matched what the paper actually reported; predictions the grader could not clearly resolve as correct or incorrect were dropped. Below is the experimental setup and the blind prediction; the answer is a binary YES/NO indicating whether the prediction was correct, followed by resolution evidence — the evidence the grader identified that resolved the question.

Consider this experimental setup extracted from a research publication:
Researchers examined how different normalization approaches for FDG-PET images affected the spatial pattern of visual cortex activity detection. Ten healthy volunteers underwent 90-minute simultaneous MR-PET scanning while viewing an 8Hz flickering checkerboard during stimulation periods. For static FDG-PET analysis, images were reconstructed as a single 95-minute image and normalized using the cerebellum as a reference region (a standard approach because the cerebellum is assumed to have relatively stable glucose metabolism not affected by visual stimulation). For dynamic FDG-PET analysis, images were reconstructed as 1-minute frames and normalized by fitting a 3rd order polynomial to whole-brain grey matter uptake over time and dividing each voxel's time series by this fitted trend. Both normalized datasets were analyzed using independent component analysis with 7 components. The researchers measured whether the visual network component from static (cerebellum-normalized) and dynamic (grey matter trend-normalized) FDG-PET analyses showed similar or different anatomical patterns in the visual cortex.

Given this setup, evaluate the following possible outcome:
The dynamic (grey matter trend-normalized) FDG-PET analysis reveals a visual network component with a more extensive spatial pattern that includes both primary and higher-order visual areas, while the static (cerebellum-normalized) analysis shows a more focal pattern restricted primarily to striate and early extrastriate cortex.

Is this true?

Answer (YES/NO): NO